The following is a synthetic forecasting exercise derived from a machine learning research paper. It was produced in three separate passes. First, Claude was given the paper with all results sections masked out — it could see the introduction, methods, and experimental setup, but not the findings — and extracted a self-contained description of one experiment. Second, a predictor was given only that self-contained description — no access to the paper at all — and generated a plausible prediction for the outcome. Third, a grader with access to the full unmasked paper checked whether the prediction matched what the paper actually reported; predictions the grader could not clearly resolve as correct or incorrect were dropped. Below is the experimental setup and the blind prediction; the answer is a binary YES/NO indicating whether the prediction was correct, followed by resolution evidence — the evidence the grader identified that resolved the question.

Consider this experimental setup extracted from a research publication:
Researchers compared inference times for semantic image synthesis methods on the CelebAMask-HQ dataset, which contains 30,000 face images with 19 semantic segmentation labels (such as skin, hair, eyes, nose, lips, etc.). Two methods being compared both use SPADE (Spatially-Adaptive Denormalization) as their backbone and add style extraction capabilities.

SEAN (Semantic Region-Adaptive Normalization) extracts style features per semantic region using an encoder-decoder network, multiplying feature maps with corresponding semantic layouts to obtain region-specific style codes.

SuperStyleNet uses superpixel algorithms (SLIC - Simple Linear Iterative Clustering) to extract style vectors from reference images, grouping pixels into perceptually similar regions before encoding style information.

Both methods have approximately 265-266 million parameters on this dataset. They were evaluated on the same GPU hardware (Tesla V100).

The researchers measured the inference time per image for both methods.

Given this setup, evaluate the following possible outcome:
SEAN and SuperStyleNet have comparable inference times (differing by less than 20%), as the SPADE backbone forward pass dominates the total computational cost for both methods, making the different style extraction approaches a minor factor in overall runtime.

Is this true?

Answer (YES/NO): NO